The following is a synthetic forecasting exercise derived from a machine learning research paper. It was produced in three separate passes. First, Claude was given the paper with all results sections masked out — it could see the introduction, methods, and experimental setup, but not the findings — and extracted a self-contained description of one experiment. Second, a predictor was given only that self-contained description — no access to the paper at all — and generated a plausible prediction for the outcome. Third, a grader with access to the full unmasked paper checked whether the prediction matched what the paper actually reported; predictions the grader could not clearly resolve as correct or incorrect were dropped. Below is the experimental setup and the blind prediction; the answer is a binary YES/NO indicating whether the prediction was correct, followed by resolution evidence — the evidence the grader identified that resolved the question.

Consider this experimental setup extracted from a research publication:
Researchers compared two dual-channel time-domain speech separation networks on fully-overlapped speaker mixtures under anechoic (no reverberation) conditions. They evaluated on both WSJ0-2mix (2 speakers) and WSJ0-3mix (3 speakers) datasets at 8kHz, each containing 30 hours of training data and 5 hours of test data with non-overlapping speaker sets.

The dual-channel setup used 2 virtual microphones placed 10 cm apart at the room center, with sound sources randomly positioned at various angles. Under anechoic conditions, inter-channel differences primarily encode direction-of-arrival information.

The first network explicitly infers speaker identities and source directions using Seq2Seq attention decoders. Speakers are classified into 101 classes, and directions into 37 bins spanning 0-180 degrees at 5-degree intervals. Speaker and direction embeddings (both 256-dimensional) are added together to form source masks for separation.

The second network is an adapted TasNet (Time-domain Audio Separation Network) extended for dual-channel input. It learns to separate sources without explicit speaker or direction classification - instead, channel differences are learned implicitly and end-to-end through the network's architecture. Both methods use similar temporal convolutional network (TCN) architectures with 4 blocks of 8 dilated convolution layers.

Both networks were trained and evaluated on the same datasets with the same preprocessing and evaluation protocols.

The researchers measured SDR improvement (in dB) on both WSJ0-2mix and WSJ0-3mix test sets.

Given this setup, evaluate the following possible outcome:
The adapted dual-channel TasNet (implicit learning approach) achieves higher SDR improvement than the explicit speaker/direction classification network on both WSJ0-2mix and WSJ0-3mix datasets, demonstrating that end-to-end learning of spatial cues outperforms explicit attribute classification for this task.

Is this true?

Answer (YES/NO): NO